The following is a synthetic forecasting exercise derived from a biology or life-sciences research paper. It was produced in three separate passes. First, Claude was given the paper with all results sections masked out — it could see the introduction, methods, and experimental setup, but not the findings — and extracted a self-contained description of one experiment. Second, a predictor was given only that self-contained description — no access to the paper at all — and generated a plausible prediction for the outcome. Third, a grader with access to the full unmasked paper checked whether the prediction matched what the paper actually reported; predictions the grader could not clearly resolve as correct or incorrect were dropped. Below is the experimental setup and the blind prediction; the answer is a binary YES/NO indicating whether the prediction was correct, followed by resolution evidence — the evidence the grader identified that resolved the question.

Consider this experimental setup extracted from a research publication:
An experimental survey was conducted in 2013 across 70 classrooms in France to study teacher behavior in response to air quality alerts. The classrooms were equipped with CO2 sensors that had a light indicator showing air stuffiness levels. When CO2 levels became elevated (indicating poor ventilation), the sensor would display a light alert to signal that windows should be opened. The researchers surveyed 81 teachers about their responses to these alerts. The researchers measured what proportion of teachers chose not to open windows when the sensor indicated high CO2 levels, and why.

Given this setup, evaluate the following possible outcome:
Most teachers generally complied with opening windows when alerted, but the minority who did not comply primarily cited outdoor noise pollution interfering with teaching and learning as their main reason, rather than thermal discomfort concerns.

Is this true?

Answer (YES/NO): NO